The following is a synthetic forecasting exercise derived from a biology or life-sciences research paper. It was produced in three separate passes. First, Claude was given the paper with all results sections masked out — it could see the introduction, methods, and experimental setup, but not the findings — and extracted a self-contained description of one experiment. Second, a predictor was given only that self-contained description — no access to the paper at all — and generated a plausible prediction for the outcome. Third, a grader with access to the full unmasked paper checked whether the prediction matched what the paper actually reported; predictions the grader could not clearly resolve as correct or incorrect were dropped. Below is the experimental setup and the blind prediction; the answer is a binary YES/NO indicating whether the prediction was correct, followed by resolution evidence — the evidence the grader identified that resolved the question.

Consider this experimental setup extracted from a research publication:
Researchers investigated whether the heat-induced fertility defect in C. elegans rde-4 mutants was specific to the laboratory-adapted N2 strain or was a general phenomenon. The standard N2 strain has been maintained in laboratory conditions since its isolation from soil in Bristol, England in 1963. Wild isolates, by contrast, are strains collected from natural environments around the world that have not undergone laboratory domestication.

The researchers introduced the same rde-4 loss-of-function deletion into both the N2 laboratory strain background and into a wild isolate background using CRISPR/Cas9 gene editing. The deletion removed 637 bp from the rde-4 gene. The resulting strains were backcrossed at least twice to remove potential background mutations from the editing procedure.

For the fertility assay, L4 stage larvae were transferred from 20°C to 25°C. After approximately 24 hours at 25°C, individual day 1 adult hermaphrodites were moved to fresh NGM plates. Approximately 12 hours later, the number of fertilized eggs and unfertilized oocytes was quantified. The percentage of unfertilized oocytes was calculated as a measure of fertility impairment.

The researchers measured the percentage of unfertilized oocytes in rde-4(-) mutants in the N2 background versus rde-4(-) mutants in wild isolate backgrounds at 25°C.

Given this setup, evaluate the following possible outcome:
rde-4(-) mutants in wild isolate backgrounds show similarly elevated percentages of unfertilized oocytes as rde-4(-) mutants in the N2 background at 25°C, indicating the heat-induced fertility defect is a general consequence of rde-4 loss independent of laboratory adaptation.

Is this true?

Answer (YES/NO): YES